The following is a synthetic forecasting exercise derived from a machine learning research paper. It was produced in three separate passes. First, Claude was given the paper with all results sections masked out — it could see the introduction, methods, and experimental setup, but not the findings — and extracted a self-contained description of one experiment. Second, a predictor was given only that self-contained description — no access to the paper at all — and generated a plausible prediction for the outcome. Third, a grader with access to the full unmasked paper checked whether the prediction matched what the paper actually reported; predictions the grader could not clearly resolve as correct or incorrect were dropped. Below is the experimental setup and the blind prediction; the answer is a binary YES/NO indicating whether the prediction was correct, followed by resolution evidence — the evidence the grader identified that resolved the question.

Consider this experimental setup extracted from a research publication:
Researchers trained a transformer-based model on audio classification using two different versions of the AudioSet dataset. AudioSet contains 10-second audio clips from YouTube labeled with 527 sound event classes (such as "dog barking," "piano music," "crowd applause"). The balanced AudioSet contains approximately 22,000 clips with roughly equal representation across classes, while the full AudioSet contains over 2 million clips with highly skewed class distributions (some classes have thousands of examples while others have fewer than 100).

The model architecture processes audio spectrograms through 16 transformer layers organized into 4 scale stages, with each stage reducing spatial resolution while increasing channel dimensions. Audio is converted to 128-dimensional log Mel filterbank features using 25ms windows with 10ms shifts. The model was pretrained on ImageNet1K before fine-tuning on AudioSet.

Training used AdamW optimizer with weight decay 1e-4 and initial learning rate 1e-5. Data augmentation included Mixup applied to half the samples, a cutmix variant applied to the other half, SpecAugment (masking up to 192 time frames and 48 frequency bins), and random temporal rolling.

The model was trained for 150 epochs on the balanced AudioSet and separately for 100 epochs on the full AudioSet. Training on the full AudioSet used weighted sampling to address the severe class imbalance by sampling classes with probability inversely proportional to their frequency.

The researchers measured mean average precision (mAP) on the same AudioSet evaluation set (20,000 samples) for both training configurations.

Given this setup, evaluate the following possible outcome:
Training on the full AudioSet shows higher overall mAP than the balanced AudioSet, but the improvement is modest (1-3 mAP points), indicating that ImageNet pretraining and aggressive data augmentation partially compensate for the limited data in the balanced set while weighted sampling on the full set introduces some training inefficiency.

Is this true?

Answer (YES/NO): NO